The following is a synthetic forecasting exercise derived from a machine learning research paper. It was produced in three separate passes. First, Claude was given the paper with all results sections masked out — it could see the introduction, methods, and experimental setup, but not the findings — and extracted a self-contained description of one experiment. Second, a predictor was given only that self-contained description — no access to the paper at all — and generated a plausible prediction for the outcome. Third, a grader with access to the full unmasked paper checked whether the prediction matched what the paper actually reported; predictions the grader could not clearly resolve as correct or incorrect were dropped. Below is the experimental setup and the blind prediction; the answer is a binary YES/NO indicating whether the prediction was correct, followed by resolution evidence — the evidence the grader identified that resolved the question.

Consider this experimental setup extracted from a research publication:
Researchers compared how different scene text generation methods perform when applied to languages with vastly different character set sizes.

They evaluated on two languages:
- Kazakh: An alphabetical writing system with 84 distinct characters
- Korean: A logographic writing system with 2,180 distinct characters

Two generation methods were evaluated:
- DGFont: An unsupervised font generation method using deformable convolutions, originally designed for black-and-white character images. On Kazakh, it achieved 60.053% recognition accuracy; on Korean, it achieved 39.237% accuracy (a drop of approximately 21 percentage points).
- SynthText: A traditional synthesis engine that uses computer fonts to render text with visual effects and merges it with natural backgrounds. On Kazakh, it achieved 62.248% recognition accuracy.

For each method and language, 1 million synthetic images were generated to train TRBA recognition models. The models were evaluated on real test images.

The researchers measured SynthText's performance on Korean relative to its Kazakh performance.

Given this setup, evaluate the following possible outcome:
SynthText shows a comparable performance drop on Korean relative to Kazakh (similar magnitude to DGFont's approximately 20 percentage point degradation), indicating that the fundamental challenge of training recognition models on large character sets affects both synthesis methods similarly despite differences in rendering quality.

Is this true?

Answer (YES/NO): NO